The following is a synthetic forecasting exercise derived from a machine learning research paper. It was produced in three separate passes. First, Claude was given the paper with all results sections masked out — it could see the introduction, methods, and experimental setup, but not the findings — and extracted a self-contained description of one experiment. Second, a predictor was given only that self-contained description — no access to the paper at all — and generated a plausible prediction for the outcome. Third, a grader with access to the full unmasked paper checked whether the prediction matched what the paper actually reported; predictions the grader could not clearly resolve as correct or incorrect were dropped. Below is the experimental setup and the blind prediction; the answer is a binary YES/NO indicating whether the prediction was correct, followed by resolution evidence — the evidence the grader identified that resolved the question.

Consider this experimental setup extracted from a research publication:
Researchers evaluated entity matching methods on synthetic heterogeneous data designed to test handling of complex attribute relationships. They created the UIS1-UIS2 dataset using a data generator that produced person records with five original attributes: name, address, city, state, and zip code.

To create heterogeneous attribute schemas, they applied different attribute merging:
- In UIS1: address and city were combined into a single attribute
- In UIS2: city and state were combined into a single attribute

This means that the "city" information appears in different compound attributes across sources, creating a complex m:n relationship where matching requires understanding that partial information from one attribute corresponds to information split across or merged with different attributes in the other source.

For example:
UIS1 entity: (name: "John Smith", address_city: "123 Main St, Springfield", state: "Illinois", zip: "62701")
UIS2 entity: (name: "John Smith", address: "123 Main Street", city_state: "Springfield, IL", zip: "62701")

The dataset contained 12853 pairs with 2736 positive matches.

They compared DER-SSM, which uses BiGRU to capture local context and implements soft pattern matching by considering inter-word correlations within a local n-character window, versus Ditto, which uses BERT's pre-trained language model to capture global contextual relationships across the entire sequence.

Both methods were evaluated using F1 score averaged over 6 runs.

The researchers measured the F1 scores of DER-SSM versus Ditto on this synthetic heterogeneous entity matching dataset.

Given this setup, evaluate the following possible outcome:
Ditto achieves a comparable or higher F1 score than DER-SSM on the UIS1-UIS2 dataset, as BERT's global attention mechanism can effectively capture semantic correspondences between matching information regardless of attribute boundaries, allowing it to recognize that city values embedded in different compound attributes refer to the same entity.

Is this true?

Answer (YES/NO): YES